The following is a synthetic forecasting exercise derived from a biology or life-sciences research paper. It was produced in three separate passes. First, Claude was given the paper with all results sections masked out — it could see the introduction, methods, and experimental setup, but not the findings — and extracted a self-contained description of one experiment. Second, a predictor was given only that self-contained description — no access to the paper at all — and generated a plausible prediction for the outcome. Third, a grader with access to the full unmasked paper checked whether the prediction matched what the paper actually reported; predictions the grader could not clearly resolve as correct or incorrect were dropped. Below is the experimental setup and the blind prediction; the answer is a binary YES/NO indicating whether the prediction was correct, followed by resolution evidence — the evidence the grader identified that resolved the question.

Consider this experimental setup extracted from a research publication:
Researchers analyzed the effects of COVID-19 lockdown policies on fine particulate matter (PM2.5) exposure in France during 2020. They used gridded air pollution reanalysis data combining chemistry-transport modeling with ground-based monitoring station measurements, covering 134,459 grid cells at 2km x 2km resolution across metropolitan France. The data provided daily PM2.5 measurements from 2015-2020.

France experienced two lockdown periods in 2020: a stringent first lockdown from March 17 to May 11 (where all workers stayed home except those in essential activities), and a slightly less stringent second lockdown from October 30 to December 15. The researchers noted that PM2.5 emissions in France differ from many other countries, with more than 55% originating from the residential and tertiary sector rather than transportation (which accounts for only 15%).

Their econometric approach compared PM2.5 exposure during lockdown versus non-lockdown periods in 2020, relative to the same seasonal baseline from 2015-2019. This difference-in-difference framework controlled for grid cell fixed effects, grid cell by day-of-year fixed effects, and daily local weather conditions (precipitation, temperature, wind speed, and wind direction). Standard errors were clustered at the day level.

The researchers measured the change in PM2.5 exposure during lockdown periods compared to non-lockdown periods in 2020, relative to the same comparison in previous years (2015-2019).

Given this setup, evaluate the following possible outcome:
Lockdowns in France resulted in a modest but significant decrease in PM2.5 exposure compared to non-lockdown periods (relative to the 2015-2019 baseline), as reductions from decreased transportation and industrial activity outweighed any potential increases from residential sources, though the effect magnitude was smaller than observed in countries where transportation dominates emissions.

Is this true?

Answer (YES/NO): NO